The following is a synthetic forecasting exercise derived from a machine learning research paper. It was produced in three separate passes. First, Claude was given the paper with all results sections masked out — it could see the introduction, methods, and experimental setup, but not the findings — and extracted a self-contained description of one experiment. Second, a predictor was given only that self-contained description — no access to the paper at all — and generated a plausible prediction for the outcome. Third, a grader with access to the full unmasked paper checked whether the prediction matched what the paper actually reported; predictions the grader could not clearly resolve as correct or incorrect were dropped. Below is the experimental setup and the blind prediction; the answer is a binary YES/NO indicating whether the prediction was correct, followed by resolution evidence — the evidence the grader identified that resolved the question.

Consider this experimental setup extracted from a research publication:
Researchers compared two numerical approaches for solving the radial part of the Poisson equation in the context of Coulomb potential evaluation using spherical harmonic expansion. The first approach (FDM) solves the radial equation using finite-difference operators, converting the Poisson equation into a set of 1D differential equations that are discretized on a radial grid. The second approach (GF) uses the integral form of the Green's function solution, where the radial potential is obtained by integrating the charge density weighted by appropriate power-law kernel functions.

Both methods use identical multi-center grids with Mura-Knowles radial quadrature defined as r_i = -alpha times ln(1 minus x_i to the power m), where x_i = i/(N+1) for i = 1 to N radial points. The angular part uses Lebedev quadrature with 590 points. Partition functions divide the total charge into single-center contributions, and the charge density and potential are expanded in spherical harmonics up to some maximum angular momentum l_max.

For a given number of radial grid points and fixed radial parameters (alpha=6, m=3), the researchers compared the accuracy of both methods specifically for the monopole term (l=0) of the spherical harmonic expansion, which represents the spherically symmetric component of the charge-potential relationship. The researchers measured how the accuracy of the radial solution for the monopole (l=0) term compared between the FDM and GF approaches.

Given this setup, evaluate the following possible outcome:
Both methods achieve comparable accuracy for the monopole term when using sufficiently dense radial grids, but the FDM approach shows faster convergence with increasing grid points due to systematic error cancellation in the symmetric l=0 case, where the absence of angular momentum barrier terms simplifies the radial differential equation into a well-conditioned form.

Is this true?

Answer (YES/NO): NO